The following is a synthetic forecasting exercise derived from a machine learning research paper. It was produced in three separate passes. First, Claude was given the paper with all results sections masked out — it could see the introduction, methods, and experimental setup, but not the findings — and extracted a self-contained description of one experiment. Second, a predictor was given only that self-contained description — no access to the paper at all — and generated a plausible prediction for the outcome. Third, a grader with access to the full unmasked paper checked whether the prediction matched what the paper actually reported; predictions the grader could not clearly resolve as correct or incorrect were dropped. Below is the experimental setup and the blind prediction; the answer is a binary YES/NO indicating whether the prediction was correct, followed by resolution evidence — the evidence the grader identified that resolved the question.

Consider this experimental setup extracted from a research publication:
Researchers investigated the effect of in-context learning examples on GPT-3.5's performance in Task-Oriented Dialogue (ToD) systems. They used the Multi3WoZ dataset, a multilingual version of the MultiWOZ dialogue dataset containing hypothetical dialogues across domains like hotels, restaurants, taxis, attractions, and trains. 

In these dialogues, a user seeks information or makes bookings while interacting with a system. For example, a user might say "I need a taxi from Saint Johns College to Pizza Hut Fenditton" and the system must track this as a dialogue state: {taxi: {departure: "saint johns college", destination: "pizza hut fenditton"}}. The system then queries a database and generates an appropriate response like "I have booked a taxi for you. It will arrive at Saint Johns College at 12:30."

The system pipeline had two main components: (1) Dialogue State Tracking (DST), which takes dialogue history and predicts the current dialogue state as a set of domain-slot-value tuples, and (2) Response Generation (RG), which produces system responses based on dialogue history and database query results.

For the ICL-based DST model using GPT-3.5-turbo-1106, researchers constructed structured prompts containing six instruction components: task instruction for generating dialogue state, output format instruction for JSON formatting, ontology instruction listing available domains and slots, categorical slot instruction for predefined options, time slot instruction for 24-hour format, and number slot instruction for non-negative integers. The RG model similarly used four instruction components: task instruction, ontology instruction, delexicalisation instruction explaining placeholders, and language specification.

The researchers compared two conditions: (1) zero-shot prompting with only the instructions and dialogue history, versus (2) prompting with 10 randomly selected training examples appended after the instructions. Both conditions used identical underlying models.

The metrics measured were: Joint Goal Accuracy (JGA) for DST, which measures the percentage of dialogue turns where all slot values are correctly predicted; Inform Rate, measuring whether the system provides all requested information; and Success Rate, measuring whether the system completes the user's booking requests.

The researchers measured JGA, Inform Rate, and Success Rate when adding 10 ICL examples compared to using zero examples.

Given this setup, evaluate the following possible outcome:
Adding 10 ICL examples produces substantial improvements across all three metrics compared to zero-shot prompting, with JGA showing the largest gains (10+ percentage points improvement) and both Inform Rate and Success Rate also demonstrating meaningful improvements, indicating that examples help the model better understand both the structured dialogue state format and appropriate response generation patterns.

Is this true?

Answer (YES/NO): NO